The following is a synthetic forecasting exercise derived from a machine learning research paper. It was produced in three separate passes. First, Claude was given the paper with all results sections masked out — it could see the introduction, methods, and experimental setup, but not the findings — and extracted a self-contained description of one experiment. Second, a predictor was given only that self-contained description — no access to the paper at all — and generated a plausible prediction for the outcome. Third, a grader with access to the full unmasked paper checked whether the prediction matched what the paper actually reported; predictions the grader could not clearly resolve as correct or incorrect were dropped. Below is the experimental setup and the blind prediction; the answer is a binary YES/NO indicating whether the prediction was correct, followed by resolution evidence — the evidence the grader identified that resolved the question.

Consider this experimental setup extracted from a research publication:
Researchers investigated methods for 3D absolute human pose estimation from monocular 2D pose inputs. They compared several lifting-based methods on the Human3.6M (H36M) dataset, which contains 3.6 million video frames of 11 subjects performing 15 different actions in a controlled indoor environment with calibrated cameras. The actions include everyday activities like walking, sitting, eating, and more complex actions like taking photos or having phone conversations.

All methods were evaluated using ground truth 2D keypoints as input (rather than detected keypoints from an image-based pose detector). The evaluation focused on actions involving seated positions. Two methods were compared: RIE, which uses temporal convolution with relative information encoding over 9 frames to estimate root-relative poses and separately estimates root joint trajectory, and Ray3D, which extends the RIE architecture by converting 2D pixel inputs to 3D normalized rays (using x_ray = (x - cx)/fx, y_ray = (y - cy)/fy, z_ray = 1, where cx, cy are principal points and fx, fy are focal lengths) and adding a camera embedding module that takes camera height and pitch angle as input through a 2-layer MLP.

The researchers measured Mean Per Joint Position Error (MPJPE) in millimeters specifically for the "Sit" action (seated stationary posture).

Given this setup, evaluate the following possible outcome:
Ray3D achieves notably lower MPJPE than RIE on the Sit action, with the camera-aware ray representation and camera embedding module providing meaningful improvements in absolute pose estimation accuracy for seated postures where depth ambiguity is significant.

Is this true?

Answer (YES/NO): NO